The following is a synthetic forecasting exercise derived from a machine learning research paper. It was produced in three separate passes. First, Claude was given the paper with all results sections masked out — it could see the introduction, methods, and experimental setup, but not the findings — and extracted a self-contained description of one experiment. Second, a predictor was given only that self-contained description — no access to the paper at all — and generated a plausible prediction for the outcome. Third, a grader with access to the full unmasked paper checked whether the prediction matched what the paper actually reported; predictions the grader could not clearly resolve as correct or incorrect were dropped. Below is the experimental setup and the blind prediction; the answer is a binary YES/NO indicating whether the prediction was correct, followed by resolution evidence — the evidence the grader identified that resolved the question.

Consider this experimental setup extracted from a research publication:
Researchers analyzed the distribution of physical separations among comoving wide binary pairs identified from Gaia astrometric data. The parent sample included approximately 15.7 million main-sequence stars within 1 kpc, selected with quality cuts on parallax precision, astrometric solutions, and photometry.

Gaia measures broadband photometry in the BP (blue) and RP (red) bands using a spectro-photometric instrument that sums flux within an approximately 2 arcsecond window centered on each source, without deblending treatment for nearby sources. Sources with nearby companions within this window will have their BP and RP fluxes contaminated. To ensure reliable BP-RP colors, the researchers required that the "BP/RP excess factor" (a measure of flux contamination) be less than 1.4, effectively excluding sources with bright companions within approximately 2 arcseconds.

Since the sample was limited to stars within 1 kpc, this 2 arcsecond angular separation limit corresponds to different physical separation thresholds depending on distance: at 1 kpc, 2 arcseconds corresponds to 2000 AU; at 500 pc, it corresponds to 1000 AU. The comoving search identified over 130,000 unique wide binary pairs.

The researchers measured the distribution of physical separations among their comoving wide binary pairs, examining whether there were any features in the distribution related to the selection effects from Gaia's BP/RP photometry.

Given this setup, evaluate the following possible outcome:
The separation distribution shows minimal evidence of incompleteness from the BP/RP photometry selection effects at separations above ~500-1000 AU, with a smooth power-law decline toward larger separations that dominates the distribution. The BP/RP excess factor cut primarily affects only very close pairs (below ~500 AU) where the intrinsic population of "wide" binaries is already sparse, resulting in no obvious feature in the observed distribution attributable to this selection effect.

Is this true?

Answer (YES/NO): NO